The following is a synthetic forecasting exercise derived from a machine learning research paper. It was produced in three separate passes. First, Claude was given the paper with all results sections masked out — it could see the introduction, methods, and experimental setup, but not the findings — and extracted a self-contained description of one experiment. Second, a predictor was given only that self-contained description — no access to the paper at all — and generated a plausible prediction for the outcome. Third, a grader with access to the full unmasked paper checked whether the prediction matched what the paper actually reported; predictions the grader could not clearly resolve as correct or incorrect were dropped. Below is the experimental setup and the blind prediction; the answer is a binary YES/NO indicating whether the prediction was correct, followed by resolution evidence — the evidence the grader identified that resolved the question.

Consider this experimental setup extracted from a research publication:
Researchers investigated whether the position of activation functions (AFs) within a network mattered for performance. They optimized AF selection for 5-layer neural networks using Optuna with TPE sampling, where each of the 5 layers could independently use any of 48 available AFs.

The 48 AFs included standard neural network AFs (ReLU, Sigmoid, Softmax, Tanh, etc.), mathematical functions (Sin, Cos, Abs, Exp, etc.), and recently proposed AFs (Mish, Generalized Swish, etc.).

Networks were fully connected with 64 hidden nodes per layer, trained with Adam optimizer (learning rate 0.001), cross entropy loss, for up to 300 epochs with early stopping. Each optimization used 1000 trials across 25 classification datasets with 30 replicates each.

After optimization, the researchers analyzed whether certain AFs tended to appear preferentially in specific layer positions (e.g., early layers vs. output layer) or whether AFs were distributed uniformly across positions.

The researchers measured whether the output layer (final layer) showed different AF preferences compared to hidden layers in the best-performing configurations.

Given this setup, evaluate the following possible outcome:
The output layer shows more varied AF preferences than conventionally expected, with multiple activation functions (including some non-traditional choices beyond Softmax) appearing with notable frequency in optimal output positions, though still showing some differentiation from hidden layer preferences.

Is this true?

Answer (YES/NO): YES